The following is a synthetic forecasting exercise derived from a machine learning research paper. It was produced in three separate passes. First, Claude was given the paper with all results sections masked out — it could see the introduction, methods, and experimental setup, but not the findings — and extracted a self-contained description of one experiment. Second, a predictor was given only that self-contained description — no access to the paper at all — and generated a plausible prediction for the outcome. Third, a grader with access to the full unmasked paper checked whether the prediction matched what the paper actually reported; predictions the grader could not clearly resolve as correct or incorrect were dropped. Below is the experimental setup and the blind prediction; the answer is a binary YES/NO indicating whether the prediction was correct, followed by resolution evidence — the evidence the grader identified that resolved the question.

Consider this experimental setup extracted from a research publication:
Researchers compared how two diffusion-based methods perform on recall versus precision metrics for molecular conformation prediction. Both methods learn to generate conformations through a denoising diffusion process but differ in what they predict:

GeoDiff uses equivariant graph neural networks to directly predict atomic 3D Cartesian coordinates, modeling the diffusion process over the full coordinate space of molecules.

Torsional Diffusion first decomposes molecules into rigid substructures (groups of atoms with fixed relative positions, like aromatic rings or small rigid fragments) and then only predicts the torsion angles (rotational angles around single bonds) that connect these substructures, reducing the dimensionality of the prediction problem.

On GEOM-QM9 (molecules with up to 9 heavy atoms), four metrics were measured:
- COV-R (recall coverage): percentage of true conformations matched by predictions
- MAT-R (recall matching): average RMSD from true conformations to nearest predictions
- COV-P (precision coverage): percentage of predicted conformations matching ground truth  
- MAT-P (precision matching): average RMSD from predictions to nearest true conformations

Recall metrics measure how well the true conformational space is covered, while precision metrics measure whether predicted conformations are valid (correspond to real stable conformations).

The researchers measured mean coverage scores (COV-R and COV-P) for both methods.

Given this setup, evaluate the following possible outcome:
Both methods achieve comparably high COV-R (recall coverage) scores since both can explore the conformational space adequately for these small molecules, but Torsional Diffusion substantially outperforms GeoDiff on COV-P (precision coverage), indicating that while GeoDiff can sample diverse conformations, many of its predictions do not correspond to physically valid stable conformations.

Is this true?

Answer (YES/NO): NO